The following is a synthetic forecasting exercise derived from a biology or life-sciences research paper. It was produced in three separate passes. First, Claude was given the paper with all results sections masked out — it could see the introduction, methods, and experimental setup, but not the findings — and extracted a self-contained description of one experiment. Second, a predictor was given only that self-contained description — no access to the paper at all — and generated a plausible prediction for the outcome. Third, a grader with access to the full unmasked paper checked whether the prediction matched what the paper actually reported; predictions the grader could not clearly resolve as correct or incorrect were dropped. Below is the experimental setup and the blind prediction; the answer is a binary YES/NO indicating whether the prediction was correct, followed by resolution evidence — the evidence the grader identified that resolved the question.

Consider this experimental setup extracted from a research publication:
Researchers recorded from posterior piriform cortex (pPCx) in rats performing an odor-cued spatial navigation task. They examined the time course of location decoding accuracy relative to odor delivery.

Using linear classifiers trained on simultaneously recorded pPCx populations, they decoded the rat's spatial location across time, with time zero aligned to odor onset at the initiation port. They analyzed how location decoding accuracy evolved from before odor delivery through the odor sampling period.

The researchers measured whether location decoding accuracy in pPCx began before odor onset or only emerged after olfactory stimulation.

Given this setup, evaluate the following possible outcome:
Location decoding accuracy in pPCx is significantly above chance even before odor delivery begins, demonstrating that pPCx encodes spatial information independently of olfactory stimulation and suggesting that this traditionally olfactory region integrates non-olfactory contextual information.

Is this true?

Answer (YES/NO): YES